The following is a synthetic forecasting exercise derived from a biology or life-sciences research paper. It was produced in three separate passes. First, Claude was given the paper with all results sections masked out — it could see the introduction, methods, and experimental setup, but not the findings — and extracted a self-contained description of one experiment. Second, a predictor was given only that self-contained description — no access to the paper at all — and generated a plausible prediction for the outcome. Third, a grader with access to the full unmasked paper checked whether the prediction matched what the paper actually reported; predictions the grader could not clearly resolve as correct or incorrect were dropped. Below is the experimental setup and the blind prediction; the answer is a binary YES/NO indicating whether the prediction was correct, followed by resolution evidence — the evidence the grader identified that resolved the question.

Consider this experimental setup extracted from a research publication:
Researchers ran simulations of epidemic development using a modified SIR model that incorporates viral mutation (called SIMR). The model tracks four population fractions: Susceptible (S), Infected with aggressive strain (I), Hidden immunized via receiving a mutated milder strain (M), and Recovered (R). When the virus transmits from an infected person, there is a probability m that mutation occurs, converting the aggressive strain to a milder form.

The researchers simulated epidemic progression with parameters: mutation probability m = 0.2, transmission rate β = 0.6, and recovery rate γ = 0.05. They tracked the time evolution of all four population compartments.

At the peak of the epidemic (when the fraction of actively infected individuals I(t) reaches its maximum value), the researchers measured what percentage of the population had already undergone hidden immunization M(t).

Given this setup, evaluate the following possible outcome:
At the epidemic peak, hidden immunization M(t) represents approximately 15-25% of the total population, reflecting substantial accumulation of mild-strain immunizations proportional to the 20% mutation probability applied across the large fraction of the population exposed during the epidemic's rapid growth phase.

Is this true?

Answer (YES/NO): NO